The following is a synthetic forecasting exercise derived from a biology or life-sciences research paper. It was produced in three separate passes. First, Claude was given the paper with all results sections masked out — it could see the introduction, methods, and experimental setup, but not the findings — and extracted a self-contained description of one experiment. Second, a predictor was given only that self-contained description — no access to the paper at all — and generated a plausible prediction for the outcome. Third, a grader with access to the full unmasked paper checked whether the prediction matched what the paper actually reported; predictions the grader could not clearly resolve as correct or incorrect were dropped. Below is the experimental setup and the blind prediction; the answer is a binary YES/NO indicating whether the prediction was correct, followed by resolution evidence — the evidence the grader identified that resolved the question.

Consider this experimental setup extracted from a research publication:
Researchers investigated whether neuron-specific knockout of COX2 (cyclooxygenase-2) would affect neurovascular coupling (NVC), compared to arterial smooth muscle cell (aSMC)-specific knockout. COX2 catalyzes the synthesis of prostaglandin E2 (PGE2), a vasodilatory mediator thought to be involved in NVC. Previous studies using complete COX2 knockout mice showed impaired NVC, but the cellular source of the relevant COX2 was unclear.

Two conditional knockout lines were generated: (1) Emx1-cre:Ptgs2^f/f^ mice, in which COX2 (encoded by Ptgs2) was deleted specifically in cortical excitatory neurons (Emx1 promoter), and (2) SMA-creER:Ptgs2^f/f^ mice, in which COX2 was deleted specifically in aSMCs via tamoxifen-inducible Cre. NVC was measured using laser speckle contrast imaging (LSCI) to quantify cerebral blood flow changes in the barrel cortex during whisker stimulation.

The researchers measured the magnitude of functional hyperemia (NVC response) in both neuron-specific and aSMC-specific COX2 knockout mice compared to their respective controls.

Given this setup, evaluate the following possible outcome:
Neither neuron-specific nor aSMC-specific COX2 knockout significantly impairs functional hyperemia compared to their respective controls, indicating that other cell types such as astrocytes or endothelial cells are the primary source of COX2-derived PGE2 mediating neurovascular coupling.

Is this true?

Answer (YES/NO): NO